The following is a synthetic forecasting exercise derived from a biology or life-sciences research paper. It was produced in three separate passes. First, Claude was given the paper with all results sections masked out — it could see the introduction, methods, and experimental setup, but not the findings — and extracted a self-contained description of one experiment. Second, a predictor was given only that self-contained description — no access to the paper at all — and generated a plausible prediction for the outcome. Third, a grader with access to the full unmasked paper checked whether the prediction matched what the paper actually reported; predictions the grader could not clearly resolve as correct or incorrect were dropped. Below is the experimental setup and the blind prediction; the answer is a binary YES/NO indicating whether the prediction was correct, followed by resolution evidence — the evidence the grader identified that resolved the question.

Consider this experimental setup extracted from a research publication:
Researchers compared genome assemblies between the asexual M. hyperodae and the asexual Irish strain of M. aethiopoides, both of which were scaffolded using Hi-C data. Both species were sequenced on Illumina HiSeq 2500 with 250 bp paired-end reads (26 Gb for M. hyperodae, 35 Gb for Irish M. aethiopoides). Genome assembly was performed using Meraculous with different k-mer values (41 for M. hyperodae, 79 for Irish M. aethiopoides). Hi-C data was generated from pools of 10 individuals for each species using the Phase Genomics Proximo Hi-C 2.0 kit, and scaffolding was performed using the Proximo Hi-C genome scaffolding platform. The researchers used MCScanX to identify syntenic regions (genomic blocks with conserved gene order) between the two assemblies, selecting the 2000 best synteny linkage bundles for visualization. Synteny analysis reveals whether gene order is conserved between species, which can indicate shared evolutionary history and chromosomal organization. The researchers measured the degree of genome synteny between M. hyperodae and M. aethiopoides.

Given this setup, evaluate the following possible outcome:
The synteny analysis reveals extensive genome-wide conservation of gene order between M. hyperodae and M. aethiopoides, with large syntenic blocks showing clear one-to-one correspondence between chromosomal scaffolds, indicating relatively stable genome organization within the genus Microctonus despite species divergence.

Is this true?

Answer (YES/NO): NO